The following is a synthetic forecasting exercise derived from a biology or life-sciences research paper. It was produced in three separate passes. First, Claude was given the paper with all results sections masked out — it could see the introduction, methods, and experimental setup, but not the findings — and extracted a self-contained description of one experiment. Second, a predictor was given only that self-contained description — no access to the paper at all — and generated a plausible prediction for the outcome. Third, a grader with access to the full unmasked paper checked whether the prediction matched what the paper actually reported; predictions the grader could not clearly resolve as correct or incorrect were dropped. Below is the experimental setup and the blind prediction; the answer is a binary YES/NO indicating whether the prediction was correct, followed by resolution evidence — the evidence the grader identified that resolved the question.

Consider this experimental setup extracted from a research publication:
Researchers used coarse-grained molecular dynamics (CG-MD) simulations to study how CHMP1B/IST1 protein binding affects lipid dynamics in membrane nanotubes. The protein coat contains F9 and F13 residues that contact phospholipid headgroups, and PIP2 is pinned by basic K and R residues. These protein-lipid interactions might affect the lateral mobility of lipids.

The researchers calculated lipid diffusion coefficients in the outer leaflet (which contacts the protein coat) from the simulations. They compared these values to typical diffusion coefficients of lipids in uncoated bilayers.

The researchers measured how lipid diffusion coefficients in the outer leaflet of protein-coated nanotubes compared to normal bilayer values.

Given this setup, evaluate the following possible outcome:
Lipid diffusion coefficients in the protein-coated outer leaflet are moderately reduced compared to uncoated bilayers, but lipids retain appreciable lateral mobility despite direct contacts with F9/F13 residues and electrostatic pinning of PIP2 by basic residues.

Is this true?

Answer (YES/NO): NO